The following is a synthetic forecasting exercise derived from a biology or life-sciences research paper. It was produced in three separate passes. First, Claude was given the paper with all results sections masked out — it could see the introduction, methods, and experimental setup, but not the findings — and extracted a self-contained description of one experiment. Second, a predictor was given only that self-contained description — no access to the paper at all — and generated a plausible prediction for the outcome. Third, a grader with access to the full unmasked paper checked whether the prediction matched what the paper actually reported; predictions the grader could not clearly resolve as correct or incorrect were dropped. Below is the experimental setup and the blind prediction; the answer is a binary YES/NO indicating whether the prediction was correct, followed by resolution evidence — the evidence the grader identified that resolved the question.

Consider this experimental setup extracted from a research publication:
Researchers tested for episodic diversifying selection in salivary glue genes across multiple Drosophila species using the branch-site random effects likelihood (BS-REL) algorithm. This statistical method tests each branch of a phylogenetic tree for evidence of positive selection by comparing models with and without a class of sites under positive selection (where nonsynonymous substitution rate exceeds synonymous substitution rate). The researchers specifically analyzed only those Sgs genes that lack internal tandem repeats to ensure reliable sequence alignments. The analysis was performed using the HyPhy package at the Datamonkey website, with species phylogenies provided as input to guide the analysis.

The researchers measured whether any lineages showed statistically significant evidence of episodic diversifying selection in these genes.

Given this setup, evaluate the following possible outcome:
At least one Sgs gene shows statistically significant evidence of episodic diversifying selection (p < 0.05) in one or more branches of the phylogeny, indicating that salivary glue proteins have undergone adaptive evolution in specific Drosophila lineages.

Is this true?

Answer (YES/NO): YES